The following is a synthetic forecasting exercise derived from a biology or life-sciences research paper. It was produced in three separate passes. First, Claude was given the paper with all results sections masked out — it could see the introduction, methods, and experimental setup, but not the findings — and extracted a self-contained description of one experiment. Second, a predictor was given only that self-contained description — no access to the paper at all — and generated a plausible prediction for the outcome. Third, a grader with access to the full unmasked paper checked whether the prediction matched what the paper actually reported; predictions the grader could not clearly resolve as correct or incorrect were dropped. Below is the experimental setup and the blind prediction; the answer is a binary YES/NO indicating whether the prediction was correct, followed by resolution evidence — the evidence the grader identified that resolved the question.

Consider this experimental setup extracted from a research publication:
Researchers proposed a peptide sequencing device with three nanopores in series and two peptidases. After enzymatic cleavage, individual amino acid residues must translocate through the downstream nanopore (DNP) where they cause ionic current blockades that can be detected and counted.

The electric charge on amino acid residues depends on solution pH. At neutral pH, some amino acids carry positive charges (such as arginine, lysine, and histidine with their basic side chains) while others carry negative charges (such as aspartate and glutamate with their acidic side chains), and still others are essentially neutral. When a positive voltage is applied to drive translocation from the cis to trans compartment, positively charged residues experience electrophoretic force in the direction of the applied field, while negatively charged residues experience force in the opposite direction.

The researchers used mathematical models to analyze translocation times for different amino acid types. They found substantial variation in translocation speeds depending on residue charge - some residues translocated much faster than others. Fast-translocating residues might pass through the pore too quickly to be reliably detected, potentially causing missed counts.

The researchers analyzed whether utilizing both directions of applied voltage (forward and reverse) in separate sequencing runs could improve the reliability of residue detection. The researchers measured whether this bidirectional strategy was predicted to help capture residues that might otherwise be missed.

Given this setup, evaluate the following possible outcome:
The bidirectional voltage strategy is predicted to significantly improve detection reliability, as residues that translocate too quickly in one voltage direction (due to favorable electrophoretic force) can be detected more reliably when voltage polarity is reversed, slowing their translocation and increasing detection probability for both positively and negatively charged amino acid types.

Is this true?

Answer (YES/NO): YES